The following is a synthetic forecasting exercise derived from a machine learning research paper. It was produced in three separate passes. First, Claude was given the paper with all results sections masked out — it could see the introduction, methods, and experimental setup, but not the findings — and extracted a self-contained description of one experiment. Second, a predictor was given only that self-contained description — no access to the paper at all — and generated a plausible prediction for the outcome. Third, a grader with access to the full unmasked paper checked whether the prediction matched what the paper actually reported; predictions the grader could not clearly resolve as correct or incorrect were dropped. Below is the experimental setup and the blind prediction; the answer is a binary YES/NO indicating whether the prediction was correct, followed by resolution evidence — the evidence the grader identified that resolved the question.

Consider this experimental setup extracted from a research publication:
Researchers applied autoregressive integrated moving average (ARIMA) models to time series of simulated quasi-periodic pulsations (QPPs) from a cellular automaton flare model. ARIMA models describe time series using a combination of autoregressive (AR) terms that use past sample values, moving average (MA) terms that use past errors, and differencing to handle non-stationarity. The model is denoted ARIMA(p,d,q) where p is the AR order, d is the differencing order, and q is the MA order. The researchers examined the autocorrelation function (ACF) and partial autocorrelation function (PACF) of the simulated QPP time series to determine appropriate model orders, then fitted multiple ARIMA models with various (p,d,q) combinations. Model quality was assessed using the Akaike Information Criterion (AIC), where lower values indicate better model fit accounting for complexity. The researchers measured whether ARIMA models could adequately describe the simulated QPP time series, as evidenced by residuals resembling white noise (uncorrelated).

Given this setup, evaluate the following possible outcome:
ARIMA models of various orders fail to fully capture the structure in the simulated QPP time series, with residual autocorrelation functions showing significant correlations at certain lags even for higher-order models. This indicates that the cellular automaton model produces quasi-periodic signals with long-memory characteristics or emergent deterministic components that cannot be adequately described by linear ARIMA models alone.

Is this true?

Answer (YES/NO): NO